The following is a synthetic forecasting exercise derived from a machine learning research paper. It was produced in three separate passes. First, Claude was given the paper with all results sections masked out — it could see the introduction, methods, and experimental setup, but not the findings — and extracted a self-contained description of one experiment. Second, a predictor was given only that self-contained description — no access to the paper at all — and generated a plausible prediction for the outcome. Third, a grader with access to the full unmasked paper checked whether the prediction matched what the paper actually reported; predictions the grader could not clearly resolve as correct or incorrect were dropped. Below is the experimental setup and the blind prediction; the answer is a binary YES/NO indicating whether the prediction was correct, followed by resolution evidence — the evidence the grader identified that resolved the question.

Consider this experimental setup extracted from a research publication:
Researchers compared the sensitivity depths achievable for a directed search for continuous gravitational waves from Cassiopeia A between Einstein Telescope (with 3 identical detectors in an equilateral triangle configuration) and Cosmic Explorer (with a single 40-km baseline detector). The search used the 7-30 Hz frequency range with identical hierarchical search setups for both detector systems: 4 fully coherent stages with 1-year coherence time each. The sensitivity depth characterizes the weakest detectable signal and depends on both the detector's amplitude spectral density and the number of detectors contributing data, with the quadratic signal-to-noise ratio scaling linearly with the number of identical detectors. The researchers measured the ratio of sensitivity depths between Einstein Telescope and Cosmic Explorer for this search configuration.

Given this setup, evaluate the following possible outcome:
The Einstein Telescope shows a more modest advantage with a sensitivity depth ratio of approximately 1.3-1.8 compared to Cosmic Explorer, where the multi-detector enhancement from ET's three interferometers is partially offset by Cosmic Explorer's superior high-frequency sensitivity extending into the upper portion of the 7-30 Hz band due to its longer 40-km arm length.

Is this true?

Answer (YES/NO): YES